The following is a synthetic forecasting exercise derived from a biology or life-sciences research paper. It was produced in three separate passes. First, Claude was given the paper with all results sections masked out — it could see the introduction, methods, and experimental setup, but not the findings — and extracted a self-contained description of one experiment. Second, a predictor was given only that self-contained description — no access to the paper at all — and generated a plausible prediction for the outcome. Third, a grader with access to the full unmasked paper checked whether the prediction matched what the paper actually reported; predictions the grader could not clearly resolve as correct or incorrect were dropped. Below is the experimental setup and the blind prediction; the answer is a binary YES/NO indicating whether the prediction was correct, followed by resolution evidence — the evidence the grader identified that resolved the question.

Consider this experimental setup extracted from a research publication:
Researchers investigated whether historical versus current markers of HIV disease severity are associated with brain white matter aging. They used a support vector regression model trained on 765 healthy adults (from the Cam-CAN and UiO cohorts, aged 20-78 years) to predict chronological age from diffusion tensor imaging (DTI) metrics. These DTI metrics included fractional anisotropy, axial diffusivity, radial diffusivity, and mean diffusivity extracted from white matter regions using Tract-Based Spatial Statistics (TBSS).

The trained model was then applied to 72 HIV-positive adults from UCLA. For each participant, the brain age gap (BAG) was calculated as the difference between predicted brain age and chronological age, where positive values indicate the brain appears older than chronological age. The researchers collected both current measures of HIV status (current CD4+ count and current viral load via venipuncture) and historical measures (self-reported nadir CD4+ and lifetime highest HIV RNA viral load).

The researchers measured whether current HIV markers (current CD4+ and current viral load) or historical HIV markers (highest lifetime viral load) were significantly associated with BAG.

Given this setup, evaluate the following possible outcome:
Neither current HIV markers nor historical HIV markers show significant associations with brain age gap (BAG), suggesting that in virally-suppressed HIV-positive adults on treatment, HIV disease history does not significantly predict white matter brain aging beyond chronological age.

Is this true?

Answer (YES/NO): NO